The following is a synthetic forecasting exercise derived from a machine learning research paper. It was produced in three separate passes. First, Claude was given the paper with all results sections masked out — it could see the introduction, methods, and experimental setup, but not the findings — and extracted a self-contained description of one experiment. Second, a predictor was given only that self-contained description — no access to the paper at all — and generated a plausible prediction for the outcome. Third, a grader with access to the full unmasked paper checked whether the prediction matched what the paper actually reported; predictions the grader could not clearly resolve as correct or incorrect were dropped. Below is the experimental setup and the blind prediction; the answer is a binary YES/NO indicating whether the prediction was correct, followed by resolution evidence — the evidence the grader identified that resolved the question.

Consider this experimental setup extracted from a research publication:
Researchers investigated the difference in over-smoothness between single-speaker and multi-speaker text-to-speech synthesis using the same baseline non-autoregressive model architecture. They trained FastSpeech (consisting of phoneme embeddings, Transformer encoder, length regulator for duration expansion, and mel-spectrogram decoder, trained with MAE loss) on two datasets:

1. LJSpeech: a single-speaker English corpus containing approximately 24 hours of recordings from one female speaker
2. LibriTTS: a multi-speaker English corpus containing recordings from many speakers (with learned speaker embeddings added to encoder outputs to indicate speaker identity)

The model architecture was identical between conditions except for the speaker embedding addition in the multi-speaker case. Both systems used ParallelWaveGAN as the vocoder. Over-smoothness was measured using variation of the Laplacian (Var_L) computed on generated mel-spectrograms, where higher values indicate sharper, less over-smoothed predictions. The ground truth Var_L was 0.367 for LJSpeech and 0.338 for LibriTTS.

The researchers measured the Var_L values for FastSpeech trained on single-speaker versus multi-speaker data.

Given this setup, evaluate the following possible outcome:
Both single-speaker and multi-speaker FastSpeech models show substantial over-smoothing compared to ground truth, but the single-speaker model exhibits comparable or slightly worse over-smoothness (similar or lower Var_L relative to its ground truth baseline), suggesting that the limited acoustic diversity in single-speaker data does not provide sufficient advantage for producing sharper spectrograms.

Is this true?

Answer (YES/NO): NO